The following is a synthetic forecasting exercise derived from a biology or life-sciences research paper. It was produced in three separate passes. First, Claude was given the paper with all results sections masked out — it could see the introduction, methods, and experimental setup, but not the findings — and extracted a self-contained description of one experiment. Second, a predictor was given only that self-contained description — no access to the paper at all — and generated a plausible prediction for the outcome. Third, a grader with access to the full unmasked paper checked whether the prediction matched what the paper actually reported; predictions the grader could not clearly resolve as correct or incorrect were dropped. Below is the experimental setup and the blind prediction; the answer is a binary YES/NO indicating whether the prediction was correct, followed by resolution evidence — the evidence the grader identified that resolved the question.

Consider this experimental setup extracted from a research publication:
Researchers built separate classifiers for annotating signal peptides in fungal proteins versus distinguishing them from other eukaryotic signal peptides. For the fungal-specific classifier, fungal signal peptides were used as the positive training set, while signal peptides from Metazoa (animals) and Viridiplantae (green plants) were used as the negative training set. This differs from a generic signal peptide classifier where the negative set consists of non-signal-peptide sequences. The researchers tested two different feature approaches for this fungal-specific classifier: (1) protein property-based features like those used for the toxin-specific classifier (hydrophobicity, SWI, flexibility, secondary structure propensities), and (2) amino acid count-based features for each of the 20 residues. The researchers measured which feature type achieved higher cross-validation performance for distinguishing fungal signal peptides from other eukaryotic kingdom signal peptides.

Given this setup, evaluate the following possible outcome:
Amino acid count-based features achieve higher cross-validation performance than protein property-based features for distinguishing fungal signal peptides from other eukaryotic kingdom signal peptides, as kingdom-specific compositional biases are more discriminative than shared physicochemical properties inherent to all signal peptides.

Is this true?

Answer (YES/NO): YES